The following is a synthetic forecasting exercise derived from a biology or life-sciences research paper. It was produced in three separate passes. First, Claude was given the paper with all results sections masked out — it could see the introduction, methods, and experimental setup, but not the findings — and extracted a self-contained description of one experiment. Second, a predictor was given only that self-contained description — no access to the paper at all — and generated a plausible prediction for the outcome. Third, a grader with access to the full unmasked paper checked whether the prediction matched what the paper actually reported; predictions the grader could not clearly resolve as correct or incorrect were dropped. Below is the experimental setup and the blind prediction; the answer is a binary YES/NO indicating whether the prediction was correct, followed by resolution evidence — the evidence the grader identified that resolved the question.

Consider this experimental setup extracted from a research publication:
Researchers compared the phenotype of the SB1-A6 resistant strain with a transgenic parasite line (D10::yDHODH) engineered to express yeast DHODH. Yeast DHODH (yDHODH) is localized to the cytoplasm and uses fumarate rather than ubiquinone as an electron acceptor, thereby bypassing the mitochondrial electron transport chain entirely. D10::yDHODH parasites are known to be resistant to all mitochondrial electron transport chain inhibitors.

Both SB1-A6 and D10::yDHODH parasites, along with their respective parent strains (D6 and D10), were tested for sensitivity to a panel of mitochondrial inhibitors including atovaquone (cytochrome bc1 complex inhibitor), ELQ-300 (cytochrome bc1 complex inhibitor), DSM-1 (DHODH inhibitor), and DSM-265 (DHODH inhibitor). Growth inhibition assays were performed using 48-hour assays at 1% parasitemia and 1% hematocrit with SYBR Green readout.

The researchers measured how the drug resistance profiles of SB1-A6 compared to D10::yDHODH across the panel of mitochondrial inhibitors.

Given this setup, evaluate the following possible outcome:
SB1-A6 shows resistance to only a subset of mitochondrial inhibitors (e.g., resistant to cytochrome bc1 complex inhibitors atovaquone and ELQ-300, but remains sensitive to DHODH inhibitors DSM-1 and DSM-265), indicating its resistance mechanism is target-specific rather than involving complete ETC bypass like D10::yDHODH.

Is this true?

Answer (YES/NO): NO